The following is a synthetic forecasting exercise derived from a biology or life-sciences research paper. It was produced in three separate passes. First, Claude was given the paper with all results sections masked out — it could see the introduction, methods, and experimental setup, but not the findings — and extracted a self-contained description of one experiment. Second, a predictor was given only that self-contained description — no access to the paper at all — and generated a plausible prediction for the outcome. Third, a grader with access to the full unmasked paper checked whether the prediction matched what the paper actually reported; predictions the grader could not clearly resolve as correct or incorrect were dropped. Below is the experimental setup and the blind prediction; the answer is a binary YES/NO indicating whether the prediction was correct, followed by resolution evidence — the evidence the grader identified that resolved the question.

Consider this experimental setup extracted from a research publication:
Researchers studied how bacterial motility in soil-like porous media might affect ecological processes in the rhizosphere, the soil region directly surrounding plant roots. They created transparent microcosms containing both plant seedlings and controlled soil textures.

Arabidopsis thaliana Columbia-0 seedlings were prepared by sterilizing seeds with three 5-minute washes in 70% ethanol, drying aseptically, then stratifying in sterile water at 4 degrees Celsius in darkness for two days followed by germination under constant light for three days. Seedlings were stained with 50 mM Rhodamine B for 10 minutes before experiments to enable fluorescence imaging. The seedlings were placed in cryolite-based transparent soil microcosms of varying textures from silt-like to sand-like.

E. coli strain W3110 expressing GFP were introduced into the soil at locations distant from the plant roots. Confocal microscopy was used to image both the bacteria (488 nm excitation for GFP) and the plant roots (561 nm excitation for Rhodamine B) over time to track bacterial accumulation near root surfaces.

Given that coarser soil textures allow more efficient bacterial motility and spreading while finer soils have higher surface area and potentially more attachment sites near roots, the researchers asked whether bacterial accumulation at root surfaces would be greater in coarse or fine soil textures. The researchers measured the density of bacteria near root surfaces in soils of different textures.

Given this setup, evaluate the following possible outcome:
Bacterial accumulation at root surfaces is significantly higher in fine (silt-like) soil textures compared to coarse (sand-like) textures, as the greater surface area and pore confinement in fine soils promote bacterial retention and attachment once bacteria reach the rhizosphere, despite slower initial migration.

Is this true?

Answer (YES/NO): NO